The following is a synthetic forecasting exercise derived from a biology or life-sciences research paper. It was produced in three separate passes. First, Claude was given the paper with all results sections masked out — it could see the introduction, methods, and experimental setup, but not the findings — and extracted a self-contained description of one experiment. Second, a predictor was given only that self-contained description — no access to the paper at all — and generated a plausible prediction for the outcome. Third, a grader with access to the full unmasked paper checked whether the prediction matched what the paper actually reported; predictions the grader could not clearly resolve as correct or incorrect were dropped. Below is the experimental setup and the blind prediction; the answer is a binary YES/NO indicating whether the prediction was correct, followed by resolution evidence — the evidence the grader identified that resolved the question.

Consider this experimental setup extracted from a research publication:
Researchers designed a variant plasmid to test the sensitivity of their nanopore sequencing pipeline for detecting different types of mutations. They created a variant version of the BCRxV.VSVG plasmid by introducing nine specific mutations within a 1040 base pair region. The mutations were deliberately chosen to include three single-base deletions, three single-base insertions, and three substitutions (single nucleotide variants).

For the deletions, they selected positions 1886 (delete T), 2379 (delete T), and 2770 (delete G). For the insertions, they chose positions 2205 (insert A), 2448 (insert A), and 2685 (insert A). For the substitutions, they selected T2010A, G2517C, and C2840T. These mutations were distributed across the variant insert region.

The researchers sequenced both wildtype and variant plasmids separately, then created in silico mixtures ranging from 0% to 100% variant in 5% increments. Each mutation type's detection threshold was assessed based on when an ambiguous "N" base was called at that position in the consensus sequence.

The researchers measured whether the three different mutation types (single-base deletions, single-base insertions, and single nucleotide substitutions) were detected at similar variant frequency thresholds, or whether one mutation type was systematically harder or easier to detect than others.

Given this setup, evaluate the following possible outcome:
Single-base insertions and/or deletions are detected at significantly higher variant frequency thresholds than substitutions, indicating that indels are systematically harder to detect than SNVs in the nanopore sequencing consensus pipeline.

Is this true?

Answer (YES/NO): NO